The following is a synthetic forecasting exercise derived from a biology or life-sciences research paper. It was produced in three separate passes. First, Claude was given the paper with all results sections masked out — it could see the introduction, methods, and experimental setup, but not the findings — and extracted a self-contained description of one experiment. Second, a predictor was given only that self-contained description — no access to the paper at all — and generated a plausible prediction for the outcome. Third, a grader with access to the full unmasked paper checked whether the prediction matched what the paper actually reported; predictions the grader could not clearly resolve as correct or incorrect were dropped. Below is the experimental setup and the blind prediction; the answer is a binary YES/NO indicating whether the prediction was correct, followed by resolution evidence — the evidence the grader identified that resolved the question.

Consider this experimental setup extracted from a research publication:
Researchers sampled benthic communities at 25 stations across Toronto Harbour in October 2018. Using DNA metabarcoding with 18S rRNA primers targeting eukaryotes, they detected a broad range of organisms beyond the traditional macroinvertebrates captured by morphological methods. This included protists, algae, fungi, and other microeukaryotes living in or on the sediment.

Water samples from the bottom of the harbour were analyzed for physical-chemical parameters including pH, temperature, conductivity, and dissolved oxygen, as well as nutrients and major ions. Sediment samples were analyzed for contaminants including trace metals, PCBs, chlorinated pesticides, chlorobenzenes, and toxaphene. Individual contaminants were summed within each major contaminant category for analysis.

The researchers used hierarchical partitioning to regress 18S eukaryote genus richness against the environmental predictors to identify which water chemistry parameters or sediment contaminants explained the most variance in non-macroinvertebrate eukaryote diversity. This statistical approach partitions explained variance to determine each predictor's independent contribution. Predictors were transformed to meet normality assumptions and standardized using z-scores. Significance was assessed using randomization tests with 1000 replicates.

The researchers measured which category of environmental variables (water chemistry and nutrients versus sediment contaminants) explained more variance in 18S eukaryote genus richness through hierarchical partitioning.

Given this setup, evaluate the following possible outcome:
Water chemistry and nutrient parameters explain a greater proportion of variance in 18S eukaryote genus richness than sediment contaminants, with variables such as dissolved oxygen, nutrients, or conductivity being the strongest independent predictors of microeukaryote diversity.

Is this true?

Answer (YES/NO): NO